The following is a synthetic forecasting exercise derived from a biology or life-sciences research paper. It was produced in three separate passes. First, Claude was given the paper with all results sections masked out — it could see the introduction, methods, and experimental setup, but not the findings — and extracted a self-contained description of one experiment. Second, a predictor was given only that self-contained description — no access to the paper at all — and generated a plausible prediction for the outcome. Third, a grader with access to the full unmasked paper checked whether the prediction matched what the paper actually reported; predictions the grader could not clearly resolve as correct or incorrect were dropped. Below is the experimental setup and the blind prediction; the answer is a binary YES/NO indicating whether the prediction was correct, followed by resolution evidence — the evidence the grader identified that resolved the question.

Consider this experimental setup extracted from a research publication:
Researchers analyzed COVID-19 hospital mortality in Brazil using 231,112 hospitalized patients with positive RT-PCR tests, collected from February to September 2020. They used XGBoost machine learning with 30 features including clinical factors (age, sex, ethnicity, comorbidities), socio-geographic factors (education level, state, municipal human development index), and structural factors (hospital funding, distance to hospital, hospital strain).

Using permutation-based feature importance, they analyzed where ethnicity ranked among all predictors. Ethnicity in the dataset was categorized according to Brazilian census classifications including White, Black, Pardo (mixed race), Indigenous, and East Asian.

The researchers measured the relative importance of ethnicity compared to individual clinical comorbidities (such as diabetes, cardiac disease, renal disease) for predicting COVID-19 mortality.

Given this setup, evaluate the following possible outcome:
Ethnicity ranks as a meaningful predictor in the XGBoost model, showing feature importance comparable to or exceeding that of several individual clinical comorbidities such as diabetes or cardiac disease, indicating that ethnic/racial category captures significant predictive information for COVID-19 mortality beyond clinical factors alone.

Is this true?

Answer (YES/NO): YES